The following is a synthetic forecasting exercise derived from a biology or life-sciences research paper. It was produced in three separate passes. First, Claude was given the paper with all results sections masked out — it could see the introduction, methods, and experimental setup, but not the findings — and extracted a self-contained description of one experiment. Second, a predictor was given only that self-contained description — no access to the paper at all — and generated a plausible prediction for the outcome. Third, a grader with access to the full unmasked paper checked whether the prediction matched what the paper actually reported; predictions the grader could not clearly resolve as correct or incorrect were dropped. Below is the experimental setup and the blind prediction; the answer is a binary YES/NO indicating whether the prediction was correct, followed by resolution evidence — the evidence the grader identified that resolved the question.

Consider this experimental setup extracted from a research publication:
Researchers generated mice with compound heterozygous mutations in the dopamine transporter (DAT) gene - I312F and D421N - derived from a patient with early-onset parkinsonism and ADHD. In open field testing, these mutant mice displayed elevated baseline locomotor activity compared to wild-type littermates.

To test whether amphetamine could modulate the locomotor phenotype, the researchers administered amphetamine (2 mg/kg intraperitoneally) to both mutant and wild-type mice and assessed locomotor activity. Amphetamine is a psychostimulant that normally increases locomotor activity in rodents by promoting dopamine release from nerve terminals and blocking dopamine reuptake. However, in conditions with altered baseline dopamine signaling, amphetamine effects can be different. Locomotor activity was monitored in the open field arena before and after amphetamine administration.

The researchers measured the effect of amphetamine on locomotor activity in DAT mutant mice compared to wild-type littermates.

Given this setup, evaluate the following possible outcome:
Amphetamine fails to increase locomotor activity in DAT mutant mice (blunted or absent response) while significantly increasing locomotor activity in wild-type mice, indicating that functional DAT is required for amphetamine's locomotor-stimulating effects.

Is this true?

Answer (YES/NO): NO